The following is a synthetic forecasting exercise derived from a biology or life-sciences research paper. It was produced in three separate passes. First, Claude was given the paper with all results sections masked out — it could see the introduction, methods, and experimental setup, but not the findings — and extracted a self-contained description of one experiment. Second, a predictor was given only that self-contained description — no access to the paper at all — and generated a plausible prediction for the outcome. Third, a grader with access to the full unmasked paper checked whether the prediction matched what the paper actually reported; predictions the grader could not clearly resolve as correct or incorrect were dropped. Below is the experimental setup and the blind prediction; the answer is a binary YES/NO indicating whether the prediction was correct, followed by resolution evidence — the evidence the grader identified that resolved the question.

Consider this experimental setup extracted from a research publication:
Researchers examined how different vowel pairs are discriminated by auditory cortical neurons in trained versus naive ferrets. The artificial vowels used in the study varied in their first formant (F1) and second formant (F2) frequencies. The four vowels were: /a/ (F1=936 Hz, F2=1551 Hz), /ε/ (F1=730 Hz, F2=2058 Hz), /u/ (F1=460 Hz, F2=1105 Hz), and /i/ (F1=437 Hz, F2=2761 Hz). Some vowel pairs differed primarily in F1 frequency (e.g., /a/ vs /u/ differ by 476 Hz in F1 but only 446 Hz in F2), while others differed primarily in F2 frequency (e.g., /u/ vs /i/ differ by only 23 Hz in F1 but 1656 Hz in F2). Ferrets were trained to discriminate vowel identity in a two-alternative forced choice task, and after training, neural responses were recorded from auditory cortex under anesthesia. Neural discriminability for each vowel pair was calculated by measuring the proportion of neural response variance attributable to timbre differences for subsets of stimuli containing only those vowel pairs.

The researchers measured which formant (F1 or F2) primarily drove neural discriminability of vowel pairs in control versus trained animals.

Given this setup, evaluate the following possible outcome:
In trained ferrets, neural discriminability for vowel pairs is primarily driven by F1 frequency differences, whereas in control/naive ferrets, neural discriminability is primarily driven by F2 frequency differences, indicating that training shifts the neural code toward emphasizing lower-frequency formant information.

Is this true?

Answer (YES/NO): NO